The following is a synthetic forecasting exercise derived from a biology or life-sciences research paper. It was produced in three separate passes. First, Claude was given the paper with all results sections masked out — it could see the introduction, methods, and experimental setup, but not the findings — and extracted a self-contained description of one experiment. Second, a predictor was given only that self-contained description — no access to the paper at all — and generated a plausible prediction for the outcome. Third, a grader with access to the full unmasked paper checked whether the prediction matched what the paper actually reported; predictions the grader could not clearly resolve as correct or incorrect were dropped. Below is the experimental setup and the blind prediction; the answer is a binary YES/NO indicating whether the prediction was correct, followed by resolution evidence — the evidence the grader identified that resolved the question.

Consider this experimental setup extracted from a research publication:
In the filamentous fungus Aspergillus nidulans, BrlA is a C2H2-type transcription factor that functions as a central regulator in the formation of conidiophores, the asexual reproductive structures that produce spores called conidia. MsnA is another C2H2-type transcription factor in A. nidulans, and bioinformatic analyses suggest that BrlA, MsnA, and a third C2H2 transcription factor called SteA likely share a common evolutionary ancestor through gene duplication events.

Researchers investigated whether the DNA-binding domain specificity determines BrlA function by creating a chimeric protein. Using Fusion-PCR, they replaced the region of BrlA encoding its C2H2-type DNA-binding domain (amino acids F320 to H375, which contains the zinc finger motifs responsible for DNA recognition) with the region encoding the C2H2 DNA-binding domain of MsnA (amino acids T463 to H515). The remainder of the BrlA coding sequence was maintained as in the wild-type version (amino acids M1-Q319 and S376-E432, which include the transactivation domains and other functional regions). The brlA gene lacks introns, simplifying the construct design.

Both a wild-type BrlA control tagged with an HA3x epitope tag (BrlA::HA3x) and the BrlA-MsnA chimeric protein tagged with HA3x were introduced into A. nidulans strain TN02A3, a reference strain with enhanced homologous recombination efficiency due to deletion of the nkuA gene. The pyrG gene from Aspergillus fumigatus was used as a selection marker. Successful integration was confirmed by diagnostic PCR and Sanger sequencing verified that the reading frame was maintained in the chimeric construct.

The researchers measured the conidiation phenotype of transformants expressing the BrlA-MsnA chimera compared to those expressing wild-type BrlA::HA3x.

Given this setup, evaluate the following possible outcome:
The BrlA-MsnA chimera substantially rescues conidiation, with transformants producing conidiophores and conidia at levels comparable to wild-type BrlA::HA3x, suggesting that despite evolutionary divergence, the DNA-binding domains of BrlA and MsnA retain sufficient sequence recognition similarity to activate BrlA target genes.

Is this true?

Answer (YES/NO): NO